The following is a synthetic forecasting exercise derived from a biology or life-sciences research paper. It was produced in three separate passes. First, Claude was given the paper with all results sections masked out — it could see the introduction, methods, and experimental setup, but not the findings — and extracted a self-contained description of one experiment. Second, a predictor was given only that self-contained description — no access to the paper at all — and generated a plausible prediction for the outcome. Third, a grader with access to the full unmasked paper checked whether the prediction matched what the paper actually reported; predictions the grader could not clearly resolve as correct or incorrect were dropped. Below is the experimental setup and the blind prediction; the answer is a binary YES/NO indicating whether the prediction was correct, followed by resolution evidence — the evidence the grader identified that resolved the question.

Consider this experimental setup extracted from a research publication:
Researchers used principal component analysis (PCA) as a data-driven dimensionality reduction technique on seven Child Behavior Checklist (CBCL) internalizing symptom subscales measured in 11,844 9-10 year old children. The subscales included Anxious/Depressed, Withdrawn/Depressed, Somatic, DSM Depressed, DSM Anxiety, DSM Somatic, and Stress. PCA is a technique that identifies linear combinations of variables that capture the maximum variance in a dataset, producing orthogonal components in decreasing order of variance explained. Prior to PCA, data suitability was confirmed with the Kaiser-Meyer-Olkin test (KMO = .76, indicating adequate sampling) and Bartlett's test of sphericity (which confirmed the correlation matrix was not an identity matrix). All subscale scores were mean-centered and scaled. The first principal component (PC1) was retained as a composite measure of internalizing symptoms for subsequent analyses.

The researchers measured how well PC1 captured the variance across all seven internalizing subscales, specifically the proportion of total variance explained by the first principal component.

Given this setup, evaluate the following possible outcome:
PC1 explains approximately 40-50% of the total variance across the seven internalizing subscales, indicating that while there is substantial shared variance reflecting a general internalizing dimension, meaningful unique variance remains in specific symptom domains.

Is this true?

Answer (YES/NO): NO